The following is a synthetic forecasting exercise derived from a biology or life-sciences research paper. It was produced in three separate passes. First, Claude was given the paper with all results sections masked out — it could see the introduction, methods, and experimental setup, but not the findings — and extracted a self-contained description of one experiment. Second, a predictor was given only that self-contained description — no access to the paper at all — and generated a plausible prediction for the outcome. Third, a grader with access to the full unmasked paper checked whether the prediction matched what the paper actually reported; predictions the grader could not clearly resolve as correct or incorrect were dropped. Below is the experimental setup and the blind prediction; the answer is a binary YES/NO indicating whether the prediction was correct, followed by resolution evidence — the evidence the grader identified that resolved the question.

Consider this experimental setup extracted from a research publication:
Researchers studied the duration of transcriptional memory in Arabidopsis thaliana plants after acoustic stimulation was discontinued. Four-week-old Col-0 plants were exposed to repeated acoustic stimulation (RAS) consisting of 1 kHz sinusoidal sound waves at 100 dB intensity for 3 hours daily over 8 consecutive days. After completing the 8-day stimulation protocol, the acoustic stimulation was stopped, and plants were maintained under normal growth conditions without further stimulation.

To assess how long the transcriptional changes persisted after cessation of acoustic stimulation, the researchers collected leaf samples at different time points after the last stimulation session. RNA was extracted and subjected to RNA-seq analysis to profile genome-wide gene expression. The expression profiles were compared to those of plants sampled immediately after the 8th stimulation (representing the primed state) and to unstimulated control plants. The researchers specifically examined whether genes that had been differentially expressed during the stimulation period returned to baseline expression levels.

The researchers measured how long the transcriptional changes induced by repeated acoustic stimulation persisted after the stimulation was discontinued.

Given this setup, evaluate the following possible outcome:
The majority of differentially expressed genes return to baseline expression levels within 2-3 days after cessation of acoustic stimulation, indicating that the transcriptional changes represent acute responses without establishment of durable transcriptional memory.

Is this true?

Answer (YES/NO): YES